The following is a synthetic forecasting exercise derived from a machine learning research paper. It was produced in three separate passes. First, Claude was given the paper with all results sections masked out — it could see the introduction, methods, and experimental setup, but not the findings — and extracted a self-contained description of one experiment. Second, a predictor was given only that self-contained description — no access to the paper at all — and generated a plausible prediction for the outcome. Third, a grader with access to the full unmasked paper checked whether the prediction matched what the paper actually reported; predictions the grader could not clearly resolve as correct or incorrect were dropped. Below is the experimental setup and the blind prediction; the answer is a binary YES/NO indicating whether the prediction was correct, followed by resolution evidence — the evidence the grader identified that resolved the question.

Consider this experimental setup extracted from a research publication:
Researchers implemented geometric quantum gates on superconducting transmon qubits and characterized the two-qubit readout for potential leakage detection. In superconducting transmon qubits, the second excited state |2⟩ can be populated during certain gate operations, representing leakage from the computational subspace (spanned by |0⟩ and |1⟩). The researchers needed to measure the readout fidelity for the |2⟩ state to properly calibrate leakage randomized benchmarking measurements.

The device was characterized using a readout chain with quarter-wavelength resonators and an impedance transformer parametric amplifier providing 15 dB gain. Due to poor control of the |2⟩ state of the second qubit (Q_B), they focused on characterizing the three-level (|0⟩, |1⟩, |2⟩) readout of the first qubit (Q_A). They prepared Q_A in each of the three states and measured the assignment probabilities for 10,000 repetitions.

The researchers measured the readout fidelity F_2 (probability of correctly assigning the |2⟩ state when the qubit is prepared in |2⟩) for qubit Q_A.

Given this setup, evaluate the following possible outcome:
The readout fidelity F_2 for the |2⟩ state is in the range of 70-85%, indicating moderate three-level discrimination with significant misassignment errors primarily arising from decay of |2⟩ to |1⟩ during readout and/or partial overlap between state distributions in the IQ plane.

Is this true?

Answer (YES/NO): YES